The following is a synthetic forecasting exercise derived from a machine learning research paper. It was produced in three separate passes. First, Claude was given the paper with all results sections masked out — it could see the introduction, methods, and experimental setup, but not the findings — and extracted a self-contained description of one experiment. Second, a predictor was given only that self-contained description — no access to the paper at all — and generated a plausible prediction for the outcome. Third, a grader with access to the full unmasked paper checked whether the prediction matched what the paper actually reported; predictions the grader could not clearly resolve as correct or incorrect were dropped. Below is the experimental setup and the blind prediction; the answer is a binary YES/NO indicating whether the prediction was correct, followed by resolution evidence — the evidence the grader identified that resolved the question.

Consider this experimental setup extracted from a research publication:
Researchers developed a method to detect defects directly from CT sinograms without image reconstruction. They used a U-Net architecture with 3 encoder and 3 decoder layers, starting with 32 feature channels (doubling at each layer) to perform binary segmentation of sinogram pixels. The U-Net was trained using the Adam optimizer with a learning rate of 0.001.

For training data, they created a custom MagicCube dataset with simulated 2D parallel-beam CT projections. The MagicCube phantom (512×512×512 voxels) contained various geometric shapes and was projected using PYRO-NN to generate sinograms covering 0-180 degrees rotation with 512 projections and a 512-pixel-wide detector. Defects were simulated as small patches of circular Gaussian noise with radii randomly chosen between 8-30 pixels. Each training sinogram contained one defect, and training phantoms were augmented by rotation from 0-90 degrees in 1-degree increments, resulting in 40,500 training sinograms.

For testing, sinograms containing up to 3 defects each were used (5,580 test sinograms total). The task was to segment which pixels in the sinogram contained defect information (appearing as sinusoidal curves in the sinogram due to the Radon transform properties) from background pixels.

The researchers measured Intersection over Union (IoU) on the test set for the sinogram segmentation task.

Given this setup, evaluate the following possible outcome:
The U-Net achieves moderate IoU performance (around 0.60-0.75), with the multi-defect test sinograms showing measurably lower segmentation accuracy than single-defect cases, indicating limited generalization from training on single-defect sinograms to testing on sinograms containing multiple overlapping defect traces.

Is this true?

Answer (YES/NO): NO